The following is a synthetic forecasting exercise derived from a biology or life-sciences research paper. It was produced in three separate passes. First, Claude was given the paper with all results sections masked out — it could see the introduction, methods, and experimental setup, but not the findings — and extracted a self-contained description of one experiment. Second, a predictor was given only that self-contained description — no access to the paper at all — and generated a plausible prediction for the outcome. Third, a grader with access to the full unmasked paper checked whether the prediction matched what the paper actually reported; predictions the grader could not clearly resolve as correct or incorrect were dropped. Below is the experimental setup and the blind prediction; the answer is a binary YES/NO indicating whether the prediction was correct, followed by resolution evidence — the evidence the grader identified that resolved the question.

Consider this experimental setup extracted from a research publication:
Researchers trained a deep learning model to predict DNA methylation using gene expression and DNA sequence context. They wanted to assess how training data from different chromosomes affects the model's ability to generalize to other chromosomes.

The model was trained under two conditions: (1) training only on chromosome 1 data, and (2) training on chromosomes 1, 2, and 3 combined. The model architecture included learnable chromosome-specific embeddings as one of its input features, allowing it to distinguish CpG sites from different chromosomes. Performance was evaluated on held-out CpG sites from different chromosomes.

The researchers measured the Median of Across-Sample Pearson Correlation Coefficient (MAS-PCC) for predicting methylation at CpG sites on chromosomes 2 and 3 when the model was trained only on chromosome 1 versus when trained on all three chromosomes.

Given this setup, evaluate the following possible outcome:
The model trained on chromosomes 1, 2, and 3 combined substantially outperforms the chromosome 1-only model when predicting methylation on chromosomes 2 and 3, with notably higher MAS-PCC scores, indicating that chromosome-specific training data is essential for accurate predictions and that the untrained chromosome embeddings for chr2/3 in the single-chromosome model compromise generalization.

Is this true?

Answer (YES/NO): YES